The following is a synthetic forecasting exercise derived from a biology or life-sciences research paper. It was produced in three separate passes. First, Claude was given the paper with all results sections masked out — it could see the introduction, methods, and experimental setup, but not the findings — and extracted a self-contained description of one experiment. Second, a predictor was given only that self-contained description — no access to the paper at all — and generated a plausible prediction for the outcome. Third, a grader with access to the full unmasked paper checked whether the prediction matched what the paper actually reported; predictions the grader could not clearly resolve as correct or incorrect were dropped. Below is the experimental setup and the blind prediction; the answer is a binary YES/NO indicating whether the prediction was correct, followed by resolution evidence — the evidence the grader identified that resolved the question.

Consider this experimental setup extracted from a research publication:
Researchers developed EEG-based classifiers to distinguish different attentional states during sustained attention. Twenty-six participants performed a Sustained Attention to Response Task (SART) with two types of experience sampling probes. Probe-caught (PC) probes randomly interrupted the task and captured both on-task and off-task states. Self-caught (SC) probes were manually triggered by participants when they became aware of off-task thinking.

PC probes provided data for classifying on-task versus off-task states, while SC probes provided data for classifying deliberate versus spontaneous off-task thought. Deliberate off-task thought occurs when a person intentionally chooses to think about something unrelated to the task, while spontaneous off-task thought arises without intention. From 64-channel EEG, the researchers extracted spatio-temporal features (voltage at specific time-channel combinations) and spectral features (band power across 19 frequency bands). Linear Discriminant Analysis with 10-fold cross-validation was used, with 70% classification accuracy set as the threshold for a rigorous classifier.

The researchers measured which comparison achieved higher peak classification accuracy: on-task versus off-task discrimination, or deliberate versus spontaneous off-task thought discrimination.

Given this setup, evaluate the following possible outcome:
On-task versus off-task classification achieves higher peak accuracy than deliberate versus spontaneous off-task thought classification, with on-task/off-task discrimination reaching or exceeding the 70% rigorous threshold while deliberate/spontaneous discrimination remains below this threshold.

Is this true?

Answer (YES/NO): NO